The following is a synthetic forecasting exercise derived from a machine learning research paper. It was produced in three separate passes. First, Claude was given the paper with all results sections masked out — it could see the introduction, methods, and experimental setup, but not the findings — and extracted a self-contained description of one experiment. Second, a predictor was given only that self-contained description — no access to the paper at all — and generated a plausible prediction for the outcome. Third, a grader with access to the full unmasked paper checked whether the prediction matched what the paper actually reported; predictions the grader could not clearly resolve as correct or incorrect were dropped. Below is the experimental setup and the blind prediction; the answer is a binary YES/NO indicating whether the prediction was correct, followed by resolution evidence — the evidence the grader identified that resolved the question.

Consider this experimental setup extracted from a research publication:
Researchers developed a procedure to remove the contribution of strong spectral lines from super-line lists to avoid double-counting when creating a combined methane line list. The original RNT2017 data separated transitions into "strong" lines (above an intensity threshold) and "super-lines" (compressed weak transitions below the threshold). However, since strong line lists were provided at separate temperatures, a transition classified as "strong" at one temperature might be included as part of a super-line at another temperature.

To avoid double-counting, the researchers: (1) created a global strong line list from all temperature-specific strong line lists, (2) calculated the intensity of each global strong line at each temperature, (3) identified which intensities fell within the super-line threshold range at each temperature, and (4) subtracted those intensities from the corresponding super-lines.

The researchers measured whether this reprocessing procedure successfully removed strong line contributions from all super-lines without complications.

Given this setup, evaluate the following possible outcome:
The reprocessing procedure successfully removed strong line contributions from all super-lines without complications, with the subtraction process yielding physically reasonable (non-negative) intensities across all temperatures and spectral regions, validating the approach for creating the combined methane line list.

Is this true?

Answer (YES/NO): NO